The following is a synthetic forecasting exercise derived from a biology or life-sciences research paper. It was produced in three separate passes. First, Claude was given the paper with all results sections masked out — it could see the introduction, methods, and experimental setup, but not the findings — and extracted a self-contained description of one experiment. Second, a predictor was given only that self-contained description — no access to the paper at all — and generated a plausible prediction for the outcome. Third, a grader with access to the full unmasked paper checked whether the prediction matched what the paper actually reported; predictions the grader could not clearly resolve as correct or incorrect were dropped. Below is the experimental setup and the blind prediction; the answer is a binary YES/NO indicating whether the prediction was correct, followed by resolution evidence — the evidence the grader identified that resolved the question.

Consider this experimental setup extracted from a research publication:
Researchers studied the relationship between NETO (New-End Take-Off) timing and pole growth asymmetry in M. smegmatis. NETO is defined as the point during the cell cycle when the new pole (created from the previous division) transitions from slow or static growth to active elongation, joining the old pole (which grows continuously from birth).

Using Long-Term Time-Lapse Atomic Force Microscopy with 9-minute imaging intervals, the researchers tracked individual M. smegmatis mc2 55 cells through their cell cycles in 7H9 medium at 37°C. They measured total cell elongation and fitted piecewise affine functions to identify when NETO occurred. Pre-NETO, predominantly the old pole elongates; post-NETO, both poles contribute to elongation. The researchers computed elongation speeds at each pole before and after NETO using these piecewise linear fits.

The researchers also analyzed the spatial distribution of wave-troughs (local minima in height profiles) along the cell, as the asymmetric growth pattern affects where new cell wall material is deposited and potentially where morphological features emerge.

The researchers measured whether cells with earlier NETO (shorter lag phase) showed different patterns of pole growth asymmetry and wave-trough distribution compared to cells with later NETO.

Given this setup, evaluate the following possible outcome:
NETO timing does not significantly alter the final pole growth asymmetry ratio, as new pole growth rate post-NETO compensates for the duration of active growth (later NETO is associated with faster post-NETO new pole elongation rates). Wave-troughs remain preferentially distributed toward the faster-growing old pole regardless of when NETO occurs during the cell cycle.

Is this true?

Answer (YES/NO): NO